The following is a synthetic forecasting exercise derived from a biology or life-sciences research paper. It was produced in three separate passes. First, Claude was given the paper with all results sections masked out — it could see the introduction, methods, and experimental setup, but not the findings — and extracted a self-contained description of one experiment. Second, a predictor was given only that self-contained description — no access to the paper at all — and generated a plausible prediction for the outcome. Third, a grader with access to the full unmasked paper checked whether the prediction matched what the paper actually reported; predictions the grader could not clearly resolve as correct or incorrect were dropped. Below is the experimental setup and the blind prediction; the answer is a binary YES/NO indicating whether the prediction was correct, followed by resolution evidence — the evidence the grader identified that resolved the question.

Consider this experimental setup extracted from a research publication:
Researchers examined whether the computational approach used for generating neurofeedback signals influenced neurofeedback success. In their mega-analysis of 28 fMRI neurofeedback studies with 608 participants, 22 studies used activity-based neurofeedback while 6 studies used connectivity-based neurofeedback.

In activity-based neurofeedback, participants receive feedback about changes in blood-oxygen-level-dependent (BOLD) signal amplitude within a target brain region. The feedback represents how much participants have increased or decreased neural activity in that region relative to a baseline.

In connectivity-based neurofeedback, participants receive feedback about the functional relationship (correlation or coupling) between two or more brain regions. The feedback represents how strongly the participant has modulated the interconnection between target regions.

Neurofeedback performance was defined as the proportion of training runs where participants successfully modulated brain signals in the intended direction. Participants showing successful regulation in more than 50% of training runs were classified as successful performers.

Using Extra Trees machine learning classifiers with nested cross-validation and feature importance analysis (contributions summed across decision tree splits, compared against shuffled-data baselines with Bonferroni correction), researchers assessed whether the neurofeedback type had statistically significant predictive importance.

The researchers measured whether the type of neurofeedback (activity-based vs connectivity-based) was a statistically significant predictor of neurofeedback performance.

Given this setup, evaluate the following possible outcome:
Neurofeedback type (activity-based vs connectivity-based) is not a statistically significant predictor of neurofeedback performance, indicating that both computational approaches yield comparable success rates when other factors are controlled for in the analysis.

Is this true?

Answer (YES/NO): YES